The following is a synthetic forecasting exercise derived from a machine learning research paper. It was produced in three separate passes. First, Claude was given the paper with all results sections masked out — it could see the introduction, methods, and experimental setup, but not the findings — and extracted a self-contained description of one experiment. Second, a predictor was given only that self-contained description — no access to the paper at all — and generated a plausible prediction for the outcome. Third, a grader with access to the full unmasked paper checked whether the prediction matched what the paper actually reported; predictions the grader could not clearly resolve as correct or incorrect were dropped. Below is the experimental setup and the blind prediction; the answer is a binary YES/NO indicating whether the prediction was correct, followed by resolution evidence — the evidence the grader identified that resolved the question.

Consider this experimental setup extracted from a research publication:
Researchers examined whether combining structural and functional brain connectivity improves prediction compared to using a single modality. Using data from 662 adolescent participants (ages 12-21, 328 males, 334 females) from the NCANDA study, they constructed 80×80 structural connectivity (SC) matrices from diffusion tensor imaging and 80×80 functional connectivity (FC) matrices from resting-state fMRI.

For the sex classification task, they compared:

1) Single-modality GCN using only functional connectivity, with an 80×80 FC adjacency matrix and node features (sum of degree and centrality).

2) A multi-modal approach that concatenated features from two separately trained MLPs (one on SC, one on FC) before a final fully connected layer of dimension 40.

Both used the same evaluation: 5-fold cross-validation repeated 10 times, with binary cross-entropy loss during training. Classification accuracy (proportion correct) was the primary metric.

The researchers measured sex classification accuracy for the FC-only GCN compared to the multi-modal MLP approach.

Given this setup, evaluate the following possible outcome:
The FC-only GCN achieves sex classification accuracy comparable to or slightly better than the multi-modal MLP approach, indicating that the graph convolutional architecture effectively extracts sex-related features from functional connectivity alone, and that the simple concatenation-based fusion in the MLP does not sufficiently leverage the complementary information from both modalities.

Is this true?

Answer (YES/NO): NO